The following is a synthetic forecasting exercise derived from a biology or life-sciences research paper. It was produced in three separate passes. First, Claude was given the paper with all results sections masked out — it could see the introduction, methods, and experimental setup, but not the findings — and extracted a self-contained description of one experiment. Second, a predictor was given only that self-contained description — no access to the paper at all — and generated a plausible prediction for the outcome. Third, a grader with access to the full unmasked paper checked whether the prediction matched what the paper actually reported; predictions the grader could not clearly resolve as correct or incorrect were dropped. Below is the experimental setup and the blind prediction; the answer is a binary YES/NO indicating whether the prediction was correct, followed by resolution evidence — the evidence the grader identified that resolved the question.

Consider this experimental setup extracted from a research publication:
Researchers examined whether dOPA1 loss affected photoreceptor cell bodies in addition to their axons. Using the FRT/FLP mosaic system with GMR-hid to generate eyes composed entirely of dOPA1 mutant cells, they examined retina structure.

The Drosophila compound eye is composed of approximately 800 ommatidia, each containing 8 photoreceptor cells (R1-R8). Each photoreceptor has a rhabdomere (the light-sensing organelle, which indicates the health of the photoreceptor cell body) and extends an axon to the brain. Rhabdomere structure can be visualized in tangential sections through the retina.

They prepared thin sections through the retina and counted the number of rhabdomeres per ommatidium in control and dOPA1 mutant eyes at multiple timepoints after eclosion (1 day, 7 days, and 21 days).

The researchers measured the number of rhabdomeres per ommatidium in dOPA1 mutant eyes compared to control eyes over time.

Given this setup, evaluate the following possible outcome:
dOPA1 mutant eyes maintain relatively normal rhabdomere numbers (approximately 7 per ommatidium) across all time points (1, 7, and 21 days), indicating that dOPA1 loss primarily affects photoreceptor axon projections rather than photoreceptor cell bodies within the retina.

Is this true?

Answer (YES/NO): NO